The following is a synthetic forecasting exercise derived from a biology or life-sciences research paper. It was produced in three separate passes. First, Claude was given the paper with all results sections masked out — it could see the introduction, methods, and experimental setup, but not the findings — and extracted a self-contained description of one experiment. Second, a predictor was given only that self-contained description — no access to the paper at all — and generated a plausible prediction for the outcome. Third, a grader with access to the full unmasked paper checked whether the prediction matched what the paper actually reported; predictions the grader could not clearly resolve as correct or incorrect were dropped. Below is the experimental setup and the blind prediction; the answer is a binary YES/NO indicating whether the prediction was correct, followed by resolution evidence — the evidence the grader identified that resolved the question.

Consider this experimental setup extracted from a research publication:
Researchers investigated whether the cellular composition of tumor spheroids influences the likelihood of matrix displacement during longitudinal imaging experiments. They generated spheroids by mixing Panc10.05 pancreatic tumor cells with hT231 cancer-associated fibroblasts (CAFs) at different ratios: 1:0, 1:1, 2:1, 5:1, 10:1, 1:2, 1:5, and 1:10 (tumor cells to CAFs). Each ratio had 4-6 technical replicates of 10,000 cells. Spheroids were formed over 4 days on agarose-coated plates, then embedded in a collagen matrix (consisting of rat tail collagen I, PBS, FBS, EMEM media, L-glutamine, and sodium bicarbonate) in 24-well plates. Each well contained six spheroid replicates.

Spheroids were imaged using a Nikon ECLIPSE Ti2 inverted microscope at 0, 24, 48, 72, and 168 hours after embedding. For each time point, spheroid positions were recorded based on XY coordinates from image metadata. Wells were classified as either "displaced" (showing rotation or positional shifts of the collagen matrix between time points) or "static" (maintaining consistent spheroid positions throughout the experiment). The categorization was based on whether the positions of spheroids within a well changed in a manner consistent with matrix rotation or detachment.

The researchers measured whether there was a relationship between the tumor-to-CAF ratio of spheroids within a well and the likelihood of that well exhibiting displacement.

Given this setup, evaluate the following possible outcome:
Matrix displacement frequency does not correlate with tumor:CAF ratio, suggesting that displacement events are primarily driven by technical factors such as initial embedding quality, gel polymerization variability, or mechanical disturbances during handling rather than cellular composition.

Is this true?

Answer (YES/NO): YES